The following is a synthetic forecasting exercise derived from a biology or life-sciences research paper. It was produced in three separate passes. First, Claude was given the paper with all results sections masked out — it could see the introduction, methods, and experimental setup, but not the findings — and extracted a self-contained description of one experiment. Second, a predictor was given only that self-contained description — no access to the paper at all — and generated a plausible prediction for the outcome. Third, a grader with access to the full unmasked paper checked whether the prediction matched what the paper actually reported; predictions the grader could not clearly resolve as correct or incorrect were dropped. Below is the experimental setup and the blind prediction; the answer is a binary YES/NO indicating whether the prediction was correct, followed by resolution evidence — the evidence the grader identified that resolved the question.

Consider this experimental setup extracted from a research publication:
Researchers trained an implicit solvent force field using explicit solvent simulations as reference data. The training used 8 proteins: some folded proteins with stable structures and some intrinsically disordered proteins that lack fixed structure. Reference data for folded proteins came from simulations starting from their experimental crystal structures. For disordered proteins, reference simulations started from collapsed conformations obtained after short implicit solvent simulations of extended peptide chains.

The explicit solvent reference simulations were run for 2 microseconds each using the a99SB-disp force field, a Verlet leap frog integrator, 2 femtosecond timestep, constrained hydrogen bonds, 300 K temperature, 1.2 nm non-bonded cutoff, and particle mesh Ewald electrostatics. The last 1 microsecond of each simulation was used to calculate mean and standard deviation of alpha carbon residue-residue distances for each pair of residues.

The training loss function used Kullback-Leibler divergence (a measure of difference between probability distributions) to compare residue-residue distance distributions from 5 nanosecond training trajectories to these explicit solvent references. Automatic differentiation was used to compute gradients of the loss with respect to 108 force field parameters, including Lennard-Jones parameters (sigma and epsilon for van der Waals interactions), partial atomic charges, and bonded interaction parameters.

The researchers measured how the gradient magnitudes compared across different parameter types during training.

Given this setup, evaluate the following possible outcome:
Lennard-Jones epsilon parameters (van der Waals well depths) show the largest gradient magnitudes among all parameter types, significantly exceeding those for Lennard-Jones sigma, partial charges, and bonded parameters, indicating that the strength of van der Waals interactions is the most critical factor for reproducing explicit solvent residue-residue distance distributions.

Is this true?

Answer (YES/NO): NO